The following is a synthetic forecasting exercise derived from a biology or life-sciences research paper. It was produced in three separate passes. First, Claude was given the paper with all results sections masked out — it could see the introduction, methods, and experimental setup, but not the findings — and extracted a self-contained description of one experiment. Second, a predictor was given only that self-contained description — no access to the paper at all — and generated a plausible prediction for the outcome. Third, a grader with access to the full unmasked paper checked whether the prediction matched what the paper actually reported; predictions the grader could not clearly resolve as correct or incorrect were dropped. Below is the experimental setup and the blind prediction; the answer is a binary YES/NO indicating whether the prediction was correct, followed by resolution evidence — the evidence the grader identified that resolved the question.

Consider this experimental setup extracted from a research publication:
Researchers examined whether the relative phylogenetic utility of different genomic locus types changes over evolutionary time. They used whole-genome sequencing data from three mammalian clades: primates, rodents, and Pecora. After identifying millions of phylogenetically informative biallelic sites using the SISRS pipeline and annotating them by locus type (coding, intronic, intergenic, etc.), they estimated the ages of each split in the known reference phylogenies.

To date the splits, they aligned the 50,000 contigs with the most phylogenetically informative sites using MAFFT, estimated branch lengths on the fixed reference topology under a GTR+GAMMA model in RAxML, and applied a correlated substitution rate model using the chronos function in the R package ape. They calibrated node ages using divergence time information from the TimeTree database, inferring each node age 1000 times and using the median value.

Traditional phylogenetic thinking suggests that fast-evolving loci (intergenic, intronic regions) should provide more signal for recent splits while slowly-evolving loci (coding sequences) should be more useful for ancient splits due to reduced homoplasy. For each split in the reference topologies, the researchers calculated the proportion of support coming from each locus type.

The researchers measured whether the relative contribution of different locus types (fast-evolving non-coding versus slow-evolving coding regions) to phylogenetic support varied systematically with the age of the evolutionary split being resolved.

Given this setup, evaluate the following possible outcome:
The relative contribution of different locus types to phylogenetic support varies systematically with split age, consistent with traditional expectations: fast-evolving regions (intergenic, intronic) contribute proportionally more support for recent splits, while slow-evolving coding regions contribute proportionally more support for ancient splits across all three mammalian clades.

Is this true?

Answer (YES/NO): NO